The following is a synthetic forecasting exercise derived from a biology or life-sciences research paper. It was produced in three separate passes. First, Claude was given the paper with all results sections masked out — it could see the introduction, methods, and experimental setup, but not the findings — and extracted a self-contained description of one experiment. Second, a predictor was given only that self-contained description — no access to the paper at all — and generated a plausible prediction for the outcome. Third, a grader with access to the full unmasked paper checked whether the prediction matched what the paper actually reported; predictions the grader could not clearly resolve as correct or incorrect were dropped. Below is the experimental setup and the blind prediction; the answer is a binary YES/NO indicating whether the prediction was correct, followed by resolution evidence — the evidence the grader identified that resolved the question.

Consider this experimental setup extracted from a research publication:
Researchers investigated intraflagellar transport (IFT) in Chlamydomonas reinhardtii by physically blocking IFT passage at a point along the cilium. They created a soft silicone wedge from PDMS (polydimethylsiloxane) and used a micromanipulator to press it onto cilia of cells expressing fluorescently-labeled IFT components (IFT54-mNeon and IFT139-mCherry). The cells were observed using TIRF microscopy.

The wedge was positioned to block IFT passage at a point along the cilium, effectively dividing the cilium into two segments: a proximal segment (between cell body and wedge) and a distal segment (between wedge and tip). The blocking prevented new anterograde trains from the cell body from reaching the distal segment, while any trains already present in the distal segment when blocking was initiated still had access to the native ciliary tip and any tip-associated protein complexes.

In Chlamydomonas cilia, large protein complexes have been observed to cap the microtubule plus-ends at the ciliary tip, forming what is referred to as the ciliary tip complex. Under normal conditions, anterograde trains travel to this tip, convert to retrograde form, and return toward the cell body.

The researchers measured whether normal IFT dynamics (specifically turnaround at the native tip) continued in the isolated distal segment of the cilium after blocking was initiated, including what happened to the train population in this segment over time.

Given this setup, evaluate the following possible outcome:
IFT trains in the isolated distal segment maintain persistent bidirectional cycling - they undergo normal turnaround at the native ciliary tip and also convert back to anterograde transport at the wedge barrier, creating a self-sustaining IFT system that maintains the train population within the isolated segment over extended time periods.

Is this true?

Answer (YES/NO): NO